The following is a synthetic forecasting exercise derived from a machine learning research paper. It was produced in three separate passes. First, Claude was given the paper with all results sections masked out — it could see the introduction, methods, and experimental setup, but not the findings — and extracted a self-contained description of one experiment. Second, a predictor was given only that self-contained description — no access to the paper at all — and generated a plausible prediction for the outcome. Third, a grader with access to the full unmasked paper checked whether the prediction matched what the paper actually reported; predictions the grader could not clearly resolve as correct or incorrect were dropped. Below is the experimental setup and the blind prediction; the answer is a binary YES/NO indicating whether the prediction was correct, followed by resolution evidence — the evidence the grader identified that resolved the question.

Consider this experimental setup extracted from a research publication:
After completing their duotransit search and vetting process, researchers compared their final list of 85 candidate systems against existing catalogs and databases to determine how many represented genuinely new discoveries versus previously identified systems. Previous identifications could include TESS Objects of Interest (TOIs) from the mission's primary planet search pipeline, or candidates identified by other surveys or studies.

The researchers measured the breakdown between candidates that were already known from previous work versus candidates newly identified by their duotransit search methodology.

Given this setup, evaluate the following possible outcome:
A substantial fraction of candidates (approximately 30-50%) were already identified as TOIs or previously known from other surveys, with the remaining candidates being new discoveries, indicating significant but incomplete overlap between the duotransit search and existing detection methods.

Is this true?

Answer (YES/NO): NO